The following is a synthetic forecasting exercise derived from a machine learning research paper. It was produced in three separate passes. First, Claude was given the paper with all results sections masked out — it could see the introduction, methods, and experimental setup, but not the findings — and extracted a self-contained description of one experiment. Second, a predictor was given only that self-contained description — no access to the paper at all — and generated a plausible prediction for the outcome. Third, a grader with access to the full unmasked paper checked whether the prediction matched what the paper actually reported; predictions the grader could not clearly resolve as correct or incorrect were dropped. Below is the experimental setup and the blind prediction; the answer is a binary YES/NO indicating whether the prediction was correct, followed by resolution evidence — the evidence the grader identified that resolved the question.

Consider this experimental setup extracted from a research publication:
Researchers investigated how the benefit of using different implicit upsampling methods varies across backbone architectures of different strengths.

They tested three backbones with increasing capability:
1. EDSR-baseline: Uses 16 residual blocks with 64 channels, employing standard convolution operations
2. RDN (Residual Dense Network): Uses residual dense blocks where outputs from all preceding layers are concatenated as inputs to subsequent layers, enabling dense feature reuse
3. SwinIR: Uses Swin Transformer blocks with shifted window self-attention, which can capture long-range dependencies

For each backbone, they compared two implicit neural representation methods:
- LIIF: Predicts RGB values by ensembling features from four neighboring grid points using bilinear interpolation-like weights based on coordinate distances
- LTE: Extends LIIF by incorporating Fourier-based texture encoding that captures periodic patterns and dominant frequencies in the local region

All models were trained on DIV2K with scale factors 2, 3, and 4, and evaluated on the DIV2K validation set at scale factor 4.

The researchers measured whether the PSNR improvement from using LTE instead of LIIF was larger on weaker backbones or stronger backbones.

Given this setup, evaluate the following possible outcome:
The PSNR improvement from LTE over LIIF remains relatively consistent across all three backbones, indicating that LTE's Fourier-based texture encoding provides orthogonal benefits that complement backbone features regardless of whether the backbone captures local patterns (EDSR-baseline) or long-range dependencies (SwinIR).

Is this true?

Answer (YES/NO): YES